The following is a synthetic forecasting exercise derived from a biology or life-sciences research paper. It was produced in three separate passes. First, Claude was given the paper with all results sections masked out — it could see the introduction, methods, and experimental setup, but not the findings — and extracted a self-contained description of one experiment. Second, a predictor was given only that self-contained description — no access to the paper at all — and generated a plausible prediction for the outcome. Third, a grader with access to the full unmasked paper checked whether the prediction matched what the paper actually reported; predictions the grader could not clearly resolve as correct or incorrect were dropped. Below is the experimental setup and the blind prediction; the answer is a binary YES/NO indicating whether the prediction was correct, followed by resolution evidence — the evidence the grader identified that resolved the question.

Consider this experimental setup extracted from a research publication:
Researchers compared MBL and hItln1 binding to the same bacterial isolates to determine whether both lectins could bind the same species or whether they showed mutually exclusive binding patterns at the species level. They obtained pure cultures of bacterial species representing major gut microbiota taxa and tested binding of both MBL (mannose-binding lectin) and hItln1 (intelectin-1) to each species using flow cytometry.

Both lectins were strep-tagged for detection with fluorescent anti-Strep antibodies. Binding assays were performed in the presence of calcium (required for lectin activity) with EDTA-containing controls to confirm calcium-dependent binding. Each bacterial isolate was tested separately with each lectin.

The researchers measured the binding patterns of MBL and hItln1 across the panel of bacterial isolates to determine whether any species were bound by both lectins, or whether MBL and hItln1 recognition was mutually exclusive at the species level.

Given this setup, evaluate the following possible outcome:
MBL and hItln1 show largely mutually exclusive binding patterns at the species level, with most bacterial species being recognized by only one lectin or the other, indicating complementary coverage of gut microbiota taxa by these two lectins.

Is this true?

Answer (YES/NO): YES